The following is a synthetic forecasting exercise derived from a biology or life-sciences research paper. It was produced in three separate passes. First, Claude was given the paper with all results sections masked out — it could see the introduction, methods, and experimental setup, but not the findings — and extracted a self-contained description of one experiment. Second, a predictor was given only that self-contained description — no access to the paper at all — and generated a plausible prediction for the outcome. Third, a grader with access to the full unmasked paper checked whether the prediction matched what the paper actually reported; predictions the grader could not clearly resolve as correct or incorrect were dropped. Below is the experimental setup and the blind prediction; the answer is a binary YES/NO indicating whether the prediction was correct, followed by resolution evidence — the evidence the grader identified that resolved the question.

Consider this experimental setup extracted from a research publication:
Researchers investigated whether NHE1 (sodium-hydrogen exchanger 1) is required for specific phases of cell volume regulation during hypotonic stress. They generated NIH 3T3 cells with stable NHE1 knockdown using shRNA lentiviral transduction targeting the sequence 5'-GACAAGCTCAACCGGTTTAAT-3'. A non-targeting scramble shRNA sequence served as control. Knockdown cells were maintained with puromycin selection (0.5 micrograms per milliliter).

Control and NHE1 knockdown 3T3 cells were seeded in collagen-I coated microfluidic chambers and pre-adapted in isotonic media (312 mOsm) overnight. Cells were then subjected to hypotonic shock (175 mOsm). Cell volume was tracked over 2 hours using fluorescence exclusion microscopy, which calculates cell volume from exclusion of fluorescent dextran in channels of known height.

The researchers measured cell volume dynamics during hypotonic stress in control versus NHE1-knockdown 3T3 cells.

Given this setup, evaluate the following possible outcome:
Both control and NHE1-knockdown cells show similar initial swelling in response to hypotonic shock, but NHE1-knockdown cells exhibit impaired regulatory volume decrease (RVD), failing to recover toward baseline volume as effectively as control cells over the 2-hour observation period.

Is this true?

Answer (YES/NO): NO